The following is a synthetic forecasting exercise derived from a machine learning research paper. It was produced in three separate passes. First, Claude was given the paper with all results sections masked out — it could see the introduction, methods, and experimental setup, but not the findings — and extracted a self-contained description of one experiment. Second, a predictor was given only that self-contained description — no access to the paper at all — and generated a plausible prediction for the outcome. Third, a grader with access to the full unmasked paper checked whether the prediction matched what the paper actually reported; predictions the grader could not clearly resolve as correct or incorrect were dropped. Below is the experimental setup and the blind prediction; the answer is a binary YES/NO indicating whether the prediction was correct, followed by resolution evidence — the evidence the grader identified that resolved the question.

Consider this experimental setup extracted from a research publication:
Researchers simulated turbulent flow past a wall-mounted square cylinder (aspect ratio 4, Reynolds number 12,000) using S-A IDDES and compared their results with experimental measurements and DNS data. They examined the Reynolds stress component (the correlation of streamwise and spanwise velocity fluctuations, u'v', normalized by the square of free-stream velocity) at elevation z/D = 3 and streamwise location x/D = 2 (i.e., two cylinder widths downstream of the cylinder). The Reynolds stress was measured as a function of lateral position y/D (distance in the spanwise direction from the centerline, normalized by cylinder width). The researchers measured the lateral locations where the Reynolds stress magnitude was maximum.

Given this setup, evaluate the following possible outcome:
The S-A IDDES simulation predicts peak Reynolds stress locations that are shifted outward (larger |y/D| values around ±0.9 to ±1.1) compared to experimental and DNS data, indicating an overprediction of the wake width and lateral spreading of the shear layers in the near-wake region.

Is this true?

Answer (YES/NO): NO